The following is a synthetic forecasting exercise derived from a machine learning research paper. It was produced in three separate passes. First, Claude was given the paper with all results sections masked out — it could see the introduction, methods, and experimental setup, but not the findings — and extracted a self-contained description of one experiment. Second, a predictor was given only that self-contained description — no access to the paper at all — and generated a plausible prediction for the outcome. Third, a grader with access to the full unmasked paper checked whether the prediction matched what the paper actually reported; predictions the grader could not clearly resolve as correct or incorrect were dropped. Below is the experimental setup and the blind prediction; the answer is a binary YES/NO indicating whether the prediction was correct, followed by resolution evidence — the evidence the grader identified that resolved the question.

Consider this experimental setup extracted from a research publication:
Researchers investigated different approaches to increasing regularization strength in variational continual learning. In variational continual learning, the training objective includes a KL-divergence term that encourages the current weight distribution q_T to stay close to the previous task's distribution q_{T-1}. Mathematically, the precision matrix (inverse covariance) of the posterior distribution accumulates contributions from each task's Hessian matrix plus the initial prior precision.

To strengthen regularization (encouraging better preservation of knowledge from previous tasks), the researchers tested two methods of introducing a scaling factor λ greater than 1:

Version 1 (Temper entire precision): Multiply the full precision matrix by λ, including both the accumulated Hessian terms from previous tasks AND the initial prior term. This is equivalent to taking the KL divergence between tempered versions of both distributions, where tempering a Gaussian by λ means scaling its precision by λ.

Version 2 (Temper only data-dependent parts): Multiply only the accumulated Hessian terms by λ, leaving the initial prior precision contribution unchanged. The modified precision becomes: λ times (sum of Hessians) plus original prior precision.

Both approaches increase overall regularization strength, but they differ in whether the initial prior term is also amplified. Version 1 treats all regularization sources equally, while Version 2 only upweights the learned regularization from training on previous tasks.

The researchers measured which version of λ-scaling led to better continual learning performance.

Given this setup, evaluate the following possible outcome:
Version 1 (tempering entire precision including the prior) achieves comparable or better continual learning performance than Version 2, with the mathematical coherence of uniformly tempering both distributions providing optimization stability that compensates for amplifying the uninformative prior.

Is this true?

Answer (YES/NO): NO